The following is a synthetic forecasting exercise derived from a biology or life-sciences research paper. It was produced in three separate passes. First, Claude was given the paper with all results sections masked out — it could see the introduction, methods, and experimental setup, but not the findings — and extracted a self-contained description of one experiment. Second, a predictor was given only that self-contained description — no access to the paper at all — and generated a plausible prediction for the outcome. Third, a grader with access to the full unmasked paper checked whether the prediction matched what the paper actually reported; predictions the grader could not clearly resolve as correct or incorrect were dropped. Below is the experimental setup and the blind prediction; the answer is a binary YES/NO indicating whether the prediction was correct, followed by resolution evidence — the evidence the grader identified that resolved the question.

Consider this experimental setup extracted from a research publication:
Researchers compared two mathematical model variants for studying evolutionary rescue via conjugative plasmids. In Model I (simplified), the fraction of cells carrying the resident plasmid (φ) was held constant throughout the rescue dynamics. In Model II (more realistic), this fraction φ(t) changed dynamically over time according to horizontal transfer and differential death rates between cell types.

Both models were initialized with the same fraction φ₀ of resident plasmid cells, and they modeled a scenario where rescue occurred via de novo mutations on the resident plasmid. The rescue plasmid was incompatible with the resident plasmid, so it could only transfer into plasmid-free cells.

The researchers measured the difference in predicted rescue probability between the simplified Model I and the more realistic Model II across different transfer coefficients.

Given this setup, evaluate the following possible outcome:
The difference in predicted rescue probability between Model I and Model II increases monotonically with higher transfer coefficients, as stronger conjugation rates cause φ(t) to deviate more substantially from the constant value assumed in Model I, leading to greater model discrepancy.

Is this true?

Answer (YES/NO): NO